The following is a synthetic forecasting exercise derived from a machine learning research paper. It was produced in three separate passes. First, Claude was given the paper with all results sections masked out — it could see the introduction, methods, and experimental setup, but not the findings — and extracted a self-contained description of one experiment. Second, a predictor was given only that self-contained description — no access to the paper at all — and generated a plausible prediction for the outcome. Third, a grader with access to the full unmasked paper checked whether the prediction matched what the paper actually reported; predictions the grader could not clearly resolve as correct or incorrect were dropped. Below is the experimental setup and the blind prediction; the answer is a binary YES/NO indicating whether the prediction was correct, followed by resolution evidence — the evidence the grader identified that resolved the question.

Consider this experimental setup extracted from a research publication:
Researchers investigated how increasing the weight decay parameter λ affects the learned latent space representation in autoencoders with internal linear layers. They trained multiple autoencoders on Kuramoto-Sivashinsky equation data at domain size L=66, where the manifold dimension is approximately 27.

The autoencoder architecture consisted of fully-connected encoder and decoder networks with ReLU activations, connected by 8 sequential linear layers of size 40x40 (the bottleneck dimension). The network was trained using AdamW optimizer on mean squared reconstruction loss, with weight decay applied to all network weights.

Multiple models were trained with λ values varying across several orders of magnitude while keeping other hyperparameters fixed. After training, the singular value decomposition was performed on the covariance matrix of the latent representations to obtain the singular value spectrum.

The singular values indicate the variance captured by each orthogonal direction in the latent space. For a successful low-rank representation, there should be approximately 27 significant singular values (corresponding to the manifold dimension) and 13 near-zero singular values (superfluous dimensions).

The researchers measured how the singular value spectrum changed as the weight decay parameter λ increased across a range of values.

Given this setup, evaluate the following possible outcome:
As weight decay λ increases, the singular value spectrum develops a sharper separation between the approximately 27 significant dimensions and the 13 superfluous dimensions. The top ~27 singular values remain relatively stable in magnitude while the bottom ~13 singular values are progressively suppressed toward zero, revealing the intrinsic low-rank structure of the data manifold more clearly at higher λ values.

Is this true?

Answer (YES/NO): NO